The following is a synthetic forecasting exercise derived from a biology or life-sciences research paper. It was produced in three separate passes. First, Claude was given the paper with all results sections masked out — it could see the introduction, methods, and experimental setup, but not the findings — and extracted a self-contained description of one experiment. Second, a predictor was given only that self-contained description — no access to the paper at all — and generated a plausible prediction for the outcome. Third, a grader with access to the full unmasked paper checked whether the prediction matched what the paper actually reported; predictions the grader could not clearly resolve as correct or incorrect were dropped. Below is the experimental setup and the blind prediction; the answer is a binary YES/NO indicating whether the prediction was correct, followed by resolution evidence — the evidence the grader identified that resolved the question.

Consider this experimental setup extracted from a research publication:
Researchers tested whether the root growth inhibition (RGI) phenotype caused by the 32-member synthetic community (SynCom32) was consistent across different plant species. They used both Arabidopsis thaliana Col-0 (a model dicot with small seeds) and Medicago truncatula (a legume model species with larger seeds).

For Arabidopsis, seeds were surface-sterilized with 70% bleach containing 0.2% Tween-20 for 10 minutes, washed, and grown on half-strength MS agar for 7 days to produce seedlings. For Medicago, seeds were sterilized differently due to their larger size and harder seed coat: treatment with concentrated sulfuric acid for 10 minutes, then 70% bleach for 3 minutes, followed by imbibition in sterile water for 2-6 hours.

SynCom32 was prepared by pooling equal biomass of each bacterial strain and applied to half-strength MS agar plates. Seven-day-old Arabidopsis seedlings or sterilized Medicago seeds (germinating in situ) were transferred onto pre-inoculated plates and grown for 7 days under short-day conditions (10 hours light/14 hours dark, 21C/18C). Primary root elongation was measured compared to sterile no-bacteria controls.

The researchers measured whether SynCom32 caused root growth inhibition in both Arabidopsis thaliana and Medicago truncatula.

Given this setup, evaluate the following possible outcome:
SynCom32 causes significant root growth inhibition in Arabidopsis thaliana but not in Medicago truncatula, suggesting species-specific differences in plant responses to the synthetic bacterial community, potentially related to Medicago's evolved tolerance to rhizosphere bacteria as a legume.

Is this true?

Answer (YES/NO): NO